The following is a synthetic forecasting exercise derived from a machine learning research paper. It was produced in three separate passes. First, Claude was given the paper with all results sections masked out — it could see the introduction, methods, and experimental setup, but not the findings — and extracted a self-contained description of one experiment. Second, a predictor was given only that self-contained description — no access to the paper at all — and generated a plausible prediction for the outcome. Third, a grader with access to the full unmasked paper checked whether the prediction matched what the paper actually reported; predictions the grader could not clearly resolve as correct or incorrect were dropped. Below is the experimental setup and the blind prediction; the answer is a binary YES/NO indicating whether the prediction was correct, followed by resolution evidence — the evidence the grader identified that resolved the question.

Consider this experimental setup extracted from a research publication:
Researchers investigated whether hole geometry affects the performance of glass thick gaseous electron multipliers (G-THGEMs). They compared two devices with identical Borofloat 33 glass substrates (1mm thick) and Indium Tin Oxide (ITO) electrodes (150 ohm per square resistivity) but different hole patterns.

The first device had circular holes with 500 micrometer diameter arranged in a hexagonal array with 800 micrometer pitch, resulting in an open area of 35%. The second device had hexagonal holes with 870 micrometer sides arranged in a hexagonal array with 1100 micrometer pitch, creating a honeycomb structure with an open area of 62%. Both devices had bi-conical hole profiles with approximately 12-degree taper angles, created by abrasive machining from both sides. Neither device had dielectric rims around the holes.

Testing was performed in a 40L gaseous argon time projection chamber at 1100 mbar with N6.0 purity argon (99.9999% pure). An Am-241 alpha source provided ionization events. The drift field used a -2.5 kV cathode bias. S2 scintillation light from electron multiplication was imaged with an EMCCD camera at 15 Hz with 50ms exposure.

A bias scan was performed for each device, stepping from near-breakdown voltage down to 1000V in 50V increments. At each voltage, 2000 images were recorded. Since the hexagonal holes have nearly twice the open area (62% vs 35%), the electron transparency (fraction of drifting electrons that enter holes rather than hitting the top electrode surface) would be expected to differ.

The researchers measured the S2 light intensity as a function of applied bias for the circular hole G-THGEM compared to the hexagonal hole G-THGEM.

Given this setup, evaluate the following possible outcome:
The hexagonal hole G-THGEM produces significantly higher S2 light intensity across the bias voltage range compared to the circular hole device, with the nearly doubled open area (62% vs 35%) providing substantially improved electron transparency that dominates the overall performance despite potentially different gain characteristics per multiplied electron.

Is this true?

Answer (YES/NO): NO